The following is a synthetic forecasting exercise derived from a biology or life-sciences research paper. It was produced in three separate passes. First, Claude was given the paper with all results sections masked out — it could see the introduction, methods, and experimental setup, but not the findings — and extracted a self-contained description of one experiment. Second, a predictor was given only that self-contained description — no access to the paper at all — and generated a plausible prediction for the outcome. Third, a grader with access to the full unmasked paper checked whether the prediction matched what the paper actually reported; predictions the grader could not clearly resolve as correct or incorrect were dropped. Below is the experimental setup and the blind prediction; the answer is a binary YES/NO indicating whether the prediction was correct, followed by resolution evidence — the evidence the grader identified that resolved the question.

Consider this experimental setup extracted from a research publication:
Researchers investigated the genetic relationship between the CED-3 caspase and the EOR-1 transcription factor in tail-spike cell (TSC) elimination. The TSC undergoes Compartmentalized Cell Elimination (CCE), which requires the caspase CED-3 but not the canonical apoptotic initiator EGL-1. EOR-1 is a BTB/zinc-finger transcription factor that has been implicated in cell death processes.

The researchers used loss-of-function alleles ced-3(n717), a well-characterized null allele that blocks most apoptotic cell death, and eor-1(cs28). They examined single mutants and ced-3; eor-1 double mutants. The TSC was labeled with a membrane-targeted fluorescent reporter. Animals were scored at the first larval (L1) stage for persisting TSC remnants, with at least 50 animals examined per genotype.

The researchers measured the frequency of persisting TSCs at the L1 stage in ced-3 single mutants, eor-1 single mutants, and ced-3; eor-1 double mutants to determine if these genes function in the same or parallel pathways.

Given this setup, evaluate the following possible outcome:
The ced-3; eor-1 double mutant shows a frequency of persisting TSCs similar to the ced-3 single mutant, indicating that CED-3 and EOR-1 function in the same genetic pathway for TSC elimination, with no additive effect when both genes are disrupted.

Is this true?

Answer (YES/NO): YES